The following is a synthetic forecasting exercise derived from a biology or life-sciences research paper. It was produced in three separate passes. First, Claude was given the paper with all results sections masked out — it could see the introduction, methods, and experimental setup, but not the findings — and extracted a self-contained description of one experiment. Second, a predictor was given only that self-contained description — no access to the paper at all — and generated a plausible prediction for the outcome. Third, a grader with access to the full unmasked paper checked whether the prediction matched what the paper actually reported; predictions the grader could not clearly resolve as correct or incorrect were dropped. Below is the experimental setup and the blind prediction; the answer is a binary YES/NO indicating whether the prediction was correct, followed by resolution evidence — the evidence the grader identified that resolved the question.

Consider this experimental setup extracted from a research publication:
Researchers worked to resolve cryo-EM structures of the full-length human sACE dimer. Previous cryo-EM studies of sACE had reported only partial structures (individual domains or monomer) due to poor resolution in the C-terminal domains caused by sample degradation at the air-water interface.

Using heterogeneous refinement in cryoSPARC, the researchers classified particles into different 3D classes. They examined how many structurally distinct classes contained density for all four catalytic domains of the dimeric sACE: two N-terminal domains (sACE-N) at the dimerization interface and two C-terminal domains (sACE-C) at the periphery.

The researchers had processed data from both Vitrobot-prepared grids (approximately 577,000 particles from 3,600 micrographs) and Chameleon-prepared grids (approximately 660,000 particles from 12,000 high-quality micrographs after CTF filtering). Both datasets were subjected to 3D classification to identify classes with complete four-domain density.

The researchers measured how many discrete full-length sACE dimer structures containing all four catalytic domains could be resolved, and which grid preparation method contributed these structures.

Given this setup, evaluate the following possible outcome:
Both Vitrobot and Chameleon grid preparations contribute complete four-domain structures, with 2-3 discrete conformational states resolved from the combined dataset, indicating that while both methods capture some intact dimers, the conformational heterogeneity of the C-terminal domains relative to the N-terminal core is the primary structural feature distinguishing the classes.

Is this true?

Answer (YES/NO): NO